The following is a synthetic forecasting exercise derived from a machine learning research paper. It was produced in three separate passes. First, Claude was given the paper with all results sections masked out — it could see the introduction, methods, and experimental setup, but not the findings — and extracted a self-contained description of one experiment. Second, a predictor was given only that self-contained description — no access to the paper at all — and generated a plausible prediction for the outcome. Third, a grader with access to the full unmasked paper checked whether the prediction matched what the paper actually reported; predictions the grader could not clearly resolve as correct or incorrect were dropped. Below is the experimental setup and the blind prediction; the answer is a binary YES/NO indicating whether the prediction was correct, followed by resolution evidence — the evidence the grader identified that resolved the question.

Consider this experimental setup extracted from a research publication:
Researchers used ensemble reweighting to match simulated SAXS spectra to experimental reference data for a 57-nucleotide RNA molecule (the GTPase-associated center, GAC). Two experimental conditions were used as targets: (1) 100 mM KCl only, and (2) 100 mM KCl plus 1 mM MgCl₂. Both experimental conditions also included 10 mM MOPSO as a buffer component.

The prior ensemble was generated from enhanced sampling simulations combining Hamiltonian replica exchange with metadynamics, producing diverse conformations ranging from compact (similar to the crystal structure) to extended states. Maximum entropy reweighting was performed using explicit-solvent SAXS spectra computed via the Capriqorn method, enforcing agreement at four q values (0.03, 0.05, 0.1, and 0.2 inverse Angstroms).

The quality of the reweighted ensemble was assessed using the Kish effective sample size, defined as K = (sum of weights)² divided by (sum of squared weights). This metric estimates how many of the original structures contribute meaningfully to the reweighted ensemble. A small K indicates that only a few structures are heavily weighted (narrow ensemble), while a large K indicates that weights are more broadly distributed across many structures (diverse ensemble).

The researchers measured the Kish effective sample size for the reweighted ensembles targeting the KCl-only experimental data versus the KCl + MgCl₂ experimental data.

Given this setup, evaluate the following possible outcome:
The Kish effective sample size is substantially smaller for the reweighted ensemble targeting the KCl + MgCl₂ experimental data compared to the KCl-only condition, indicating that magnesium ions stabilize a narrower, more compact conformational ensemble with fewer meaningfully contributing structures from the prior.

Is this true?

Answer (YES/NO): NO